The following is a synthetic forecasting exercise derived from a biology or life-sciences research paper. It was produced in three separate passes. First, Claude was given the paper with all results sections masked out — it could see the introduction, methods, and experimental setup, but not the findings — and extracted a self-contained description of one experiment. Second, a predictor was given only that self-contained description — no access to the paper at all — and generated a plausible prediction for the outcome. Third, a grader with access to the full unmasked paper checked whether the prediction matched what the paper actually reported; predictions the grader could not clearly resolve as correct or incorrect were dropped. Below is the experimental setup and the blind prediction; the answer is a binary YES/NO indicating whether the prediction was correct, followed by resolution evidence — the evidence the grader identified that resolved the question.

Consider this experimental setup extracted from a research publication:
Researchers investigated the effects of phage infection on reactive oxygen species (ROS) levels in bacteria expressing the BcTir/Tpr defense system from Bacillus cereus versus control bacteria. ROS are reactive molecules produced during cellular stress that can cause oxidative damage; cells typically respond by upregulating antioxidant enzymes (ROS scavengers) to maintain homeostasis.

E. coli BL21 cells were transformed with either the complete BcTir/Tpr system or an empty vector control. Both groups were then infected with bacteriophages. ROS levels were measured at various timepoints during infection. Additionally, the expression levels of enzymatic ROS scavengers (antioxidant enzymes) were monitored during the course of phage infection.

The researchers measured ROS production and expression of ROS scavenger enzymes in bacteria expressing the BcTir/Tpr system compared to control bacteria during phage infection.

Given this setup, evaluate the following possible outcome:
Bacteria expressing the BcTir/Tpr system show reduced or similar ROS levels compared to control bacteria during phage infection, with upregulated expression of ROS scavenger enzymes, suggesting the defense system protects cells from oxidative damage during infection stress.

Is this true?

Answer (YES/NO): YES